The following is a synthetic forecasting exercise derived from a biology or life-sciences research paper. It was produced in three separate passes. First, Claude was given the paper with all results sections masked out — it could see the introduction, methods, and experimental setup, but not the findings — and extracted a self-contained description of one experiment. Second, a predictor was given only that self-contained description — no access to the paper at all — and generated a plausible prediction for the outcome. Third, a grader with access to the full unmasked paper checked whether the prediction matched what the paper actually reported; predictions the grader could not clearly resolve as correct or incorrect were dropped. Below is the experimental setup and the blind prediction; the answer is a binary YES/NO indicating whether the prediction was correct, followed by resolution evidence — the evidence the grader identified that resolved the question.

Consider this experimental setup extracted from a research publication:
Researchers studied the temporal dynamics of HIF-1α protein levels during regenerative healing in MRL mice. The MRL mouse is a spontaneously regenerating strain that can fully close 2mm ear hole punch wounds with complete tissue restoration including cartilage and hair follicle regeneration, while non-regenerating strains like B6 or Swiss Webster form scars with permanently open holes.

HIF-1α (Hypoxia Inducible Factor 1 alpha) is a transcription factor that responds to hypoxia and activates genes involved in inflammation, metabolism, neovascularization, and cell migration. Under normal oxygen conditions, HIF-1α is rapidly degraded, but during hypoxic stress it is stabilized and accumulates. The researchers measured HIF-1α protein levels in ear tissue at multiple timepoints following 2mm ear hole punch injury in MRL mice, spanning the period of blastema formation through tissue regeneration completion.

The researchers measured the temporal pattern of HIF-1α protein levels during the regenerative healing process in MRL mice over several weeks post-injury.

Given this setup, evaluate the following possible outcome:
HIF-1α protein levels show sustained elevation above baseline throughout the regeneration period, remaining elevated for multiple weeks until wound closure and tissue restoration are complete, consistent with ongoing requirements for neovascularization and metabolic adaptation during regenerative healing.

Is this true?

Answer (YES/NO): NO